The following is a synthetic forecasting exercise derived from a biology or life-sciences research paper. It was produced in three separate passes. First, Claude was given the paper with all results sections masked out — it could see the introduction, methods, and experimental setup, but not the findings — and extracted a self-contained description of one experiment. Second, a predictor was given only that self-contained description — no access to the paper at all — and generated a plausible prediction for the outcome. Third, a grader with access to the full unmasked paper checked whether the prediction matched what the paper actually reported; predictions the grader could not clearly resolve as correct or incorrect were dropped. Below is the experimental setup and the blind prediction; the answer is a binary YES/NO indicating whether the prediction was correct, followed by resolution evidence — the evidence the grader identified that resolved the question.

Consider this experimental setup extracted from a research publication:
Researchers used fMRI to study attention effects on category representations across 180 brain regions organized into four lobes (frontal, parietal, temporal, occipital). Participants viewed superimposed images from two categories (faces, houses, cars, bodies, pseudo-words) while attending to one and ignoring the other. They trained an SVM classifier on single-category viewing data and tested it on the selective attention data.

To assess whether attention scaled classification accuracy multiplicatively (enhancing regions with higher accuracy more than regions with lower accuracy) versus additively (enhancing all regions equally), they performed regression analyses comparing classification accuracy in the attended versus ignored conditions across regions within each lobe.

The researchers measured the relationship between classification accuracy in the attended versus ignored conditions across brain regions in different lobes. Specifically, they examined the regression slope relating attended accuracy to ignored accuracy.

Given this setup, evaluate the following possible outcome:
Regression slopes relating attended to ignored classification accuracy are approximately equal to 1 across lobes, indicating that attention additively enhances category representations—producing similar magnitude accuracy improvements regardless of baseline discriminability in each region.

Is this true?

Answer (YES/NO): NO